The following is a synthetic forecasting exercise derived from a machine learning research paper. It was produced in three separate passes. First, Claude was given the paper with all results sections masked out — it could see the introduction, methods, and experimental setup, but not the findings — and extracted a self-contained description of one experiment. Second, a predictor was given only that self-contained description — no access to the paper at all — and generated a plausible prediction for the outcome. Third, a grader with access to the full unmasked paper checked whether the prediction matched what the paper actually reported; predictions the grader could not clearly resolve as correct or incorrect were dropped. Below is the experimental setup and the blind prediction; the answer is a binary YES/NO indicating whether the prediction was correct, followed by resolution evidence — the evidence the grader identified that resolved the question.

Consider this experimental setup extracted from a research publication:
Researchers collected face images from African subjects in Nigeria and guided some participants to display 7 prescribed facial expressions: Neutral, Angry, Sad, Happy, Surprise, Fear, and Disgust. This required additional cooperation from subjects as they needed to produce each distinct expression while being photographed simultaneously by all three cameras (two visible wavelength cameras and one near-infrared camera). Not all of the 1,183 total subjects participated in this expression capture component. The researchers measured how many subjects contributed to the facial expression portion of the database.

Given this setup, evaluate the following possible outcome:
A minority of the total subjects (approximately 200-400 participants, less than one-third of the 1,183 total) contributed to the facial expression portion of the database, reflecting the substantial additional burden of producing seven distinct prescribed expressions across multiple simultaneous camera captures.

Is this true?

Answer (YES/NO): NO